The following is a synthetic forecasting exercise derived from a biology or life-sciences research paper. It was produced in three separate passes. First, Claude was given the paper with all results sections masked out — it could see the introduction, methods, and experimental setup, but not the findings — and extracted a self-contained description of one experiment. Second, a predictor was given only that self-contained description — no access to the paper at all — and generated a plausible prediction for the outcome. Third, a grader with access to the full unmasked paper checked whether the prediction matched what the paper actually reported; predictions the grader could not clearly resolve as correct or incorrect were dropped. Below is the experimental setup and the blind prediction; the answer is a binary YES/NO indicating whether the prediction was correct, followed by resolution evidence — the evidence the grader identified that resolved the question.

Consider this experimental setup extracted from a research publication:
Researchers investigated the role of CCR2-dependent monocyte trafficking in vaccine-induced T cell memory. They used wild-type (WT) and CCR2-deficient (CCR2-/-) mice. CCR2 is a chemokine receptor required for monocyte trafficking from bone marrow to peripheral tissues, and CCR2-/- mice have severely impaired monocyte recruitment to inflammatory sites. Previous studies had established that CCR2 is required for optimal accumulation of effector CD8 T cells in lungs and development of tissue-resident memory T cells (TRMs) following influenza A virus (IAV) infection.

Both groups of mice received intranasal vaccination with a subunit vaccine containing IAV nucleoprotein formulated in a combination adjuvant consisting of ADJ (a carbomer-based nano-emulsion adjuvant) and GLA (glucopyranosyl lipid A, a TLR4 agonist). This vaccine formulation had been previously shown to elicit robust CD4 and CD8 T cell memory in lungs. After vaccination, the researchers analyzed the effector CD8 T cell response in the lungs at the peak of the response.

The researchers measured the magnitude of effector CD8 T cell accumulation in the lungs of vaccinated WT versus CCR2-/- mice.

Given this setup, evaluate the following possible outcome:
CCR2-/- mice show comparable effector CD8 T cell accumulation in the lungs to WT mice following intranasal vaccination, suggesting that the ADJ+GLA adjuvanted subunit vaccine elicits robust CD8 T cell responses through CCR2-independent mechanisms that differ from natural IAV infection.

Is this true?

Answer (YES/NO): YES